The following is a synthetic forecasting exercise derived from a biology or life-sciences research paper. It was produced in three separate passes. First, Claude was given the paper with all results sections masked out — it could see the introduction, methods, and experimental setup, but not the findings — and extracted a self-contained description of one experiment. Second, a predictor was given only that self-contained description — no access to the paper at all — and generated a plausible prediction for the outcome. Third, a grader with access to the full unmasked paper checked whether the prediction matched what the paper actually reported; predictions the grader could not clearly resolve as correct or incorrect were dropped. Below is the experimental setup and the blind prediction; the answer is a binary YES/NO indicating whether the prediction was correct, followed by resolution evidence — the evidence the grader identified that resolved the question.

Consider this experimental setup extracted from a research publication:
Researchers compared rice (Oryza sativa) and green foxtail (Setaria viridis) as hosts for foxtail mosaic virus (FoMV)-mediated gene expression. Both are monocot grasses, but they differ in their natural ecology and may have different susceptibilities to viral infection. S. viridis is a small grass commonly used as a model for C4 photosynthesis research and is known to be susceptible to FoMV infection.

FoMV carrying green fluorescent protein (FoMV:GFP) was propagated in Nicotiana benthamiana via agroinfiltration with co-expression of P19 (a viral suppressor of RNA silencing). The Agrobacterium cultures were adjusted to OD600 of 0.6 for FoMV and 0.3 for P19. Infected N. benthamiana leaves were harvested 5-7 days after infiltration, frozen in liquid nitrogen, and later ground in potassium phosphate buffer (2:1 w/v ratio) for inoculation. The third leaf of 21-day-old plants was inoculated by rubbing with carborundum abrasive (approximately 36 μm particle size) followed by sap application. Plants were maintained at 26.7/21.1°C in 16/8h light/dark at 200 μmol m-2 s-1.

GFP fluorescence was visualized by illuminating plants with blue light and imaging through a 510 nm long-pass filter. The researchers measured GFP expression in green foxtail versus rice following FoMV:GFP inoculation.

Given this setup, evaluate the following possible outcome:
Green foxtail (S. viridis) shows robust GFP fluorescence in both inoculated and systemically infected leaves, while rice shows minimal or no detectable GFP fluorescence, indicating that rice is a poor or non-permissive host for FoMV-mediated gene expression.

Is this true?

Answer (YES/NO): YES